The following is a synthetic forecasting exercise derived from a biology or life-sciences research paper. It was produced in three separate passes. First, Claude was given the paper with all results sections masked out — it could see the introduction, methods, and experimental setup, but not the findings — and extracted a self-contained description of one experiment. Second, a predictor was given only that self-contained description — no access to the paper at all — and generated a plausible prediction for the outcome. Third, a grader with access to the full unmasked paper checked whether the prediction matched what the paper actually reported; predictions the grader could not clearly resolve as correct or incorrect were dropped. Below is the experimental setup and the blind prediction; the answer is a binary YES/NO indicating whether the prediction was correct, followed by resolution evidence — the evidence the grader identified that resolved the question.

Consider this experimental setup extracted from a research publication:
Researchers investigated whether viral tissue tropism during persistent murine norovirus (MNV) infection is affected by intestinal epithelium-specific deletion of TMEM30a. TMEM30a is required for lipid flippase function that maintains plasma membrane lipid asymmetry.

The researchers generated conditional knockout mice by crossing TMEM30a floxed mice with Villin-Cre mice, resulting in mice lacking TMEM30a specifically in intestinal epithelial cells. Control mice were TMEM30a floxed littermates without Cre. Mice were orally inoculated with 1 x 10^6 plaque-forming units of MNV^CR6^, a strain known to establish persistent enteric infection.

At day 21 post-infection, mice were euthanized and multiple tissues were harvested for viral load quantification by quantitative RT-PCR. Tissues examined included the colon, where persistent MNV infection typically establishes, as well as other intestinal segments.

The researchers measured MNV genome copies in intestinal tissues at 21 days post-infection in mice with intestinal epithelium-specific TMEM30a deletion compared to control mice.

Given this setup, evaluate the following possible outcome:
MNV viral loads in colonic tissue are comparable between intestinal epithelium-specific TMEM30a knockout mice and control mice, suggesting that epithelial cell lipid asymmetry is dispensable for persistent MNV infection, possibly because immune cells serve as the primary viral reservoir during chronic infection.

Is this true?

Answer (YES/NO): NO